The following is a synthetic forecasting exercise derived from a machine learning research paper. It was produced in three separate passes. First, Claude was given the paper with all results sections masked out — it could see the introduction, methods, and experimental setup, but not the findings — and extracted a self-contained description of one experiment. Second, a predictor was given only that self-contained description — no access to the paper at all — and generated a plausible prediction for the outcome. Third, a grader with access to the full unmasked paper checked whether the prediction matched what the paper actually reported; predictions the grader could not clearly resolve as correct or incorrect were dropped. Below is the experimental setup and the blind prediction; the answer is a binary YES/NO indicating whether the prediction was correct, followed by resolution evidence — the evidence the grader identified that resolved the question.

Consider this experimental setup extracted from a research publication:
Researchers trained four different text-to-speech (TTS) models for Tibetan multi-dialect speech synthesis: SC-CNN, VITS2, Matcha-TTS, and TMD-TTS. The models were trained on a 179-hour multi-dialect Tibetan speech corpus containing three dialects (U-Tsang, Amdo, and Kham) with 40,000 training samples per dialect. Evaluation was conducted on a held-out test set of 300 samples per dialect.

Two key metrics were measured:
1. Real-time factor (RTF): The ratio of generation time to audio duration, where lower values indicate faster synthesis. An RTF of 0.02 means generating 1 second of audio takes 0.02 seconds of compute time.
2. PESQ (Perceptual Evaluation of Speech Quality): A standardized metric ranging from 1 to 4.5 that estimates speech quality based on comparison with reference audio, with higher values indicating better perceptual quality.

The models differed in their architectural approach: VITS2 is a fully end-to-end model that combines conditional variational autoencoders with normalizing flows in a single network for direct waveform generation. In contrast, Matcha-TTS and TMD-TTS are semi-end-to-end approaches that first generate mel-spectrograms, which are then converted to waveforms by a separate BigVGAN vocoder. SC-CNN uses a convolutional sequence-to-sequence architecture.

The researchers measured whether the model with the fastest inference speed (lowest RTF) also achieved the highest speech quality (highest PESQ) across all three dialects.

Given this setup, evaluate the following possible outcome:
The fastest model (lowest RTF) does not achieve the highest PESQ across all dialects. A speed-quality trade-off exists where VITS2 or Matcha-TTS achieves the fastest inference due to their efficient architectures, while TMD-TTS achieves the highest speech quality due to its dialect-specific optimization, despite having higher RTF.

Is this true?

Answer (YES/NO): YES